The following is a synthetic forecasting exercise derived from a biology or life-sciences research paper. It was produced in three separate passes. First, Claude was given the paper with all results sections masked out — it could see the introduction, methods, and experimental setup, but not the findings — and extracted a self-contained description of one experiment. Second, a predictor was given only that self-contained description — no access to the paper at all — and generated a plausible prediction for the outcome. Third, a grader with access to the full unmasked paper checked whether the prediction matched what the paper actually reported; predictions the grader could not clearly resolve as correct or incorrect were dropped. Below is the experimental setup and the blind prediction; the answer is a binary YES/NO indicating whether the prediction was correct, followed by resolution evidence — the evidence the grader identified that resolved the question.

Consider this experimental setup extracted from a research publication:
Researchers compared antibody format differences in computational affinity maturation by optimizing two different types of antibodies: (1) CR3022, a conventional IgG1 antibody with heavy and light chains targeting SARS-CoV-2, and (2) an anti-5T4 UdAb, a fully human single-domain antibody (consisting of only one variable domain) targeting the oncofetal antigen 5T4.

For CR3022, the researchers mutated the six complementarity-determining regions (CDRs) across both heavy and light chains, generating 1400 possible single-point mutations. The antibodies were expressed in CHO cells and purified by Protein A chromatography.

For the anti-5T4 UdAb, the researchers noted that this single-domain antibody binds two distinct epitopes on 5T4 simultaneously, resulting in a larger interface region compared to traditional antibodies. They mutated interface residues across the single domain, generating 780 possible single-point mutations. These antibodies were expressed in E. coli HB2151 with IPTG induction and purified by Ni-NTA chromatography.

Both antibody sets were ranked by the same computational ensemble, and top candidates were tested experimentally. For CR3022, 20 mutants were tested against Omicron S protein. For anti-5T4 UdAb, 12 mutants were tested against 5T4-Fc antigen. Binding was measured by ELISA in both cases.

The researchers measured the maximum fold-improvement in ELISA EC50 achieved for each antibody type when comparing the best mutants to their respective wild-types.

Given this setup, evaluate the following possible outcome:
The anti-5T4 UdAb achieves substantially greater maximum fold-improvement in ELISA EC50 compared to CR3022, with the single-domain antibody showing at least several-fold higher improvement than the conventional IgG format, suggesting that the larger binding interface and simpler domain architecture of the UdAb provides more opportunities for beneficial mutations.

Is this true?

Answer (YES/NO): NO